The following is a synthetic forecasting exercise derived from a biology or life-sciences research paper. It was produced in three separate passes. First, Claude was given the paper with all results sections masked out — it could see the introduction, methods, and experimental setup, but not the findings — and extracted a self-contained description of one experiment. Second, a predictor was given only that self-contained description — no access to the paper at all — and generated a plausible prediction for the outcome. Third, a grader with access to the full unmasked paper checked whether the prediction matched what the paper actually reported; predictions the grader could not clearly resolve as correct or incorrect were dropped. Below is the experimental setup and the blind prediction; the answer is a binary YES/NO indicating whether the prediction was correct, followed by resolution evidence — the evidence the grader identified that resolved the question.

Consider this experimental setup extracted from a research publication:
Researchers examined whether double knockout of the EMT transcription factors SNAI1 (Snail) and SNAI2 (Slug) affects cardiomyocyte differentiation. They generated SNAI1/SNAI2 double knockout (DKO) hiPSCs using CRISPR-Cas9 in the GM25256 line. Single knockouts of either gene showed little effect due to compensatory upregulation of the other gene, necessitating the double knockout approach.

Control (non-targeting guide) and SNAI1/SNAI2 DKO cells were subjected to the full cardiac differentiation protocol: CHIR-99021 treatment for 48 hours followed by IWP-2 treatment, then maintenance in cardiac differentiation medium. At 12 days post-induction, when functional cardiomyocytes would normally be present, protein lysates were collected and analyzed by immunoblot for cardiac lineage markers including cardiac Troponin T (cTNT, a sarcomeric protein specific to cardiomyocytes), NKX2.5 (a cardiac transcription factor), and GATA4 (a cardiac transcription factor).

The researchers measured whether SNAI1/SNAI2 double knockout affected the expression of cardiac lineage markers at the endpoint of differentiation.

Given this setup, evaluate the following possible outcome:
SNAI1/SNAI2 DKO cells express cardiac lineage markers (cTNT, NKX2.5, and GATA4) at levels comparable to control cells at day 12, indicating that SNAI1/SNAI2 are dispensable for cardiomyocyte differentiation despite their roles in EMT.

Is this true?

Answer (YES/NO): NO